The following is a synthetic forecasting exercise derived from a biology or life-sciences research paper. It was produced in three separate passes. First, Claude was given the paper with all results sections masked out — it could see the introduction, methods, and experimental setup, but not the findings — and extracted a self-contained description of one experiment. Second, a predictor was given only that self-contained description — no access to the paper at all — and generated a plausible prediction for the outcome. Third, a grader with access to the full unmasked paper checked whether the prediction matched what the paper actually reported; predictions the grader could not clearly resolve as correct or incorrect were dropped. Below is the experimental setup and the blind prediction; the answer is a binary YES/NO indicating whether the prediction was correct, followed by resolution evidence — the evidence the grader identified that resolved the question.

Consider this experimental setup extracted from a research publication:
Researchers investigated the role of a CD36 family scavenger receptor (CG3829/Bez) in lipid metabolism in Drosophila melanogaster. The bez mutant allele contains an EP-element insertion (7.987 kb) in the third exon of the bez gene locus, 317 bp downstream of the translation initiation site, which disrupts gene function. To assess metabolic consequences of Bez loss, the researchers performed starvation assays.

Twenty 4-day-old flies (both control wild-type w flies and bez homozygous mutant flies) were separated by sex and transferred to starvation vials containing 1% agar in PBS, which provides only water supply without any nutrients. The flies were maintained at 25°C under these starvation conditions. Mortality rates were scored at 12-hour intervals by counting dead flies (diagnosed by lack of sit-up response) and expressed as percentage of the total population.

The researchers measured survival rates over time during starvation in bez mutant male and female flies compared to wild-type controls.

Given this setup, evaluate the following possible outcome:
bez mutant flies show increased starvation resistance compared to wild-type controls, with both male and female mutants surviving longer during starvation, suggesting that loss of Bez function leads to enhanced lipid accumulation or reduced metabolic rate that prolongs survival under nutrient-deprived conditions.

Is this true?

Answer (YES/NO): NO